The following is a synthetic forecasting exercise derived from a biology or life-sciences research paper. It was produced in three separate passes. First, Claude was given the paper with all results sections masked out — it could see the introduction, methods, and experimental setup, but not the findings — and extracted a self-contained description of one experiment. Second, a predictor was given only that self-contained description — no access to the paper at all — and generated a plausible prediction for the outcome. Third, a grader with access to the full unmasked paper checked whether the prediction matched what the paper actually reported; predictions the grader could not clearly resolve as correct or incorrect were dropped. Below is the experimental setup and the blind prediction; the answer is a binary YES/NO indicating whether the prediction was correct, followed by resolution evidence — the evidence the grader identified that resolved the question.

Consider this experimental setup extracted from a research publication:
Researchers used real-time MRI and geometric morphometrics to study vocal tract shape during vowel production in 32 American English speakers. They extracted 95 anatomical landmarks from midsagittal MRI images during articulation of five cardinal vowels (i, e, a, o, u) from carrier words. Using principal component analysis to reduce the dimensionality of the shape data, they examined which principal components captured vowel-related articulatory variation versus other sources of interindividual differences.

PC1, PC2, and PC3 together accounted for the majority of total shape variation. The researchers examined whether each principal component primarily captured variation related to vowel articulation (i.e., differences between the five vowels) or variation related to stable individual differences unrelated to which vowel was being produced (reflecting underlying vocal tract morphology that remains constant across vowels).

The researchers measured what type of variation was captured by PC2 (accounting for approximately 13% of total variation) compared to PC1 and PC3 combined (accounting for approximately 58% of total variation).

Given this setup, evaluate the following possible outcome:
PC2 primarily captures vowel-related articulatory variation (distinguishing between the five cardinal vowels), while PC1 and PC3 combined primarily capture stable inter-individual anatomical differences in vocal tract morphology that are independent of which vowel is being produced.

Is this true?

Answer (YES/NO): NO